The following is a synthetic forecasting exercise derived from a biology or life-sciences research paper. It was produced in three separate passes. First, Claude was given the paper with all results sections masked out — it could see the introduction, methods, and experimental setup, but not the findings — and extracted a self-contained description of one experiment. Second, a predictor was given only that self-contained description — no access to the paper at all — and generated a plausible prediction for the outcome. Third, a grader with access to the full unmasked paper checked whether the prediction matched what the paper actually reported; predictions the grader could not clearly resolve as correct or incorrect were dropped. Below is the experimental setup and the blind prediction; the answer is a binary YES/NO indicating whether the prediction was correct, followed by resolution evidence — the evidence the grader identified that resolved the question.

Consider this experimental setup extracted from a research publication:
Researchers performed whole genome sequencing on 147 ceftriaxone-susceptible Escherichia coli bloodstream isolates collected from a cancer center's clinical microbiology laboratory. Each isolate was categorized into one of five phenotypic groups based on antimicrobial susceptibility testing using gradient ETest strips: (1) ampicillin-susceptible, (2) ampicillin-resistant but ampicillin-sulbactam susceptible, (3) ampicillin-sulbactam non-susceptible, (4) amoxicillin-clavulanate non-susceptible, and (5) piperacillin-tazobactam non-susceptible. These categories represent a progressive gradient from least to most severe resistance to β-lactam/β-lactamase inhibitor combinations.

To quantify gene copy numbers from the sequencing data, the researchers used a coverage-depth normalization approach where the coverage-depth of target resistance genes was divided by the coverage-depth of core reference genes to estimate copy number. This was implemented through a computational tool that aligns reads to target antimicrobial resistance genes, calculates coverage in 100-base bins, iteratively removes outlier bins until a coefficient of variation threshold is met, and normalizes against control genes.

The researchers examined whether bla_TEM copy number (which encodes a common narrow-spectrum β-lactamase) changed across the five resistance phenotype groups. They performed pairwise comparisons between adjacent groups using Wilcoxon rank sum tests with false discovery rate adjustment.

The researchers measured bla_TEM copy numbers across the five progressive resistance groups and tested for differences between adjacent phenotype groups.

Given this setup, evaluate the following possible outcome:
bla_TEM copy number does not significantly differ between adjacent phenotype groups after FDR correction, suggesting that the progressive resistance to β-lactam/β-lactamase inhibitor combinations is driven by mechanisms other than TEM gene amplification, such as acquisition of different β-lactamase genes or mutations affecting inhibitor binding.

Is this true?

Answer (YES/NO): NO